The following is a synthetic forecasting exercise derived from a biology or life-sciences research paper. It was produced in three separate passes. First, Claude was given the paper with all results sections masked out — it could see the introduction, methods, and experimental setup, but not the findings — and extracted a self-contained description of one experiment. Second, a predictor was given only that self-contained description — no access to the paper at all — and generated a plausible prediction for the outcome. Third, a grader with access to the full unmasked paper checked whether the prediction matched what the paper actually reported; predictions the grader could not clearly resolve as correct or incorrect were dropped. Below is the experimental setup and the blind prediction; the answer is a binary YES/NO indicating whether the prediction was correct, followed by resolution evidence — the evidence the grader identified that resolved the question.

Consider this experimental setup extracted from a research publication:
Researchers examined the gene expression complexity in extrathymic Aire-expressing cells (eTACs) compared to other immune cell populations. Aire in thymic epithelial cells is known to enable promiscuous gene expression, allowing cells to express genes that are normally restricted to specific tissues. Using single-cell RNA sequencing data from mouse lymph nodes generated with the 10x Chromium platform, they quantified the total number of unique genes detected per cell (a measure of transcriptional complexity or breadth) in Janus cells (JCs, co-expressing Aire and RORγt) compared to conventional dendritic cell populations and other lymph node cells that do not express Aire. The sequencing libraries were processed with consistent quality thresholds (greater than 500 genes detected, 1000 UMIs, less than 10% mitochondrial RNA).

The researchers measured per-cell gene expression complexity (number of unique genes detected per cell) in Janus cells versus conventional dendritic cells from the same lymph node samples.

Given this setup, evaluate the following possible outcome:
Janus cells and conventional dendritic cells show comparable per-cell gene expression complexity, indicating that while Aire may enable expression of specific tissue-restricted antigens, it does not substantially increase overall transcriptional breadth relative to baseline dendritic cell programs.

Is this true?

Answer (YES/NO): NO